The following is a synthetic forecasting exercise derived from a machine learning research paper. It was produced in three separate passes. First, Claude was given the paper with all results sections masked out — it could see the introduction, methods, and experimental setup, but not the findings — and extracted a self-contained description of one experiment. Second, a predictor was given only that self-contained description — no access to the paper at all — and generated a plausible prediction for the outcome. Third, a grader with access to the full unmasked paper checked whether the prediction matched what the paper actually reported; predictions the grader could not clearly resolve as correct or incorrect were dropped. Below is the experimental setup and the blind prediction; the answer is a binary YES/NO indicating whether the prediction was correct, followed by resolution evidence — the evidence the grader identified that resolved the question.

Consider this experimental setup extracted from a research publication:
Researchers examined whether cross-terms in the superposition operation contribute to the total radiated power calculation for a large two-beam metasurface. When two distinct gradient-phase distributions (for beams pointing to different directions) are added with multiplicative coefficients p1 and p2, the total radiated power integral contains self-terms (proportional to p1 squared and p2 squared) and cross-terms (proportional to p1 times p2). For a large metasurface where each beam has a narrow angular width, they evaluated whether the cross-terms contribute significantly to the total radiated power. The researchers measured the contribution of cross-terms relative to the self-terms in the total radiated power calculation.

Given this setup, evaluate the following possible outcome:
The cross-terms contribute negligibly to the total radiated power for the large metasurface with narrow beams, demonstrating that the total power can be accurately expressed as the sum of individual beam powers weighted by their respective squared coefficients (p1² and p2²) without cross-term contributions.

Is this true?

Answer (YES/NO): YES